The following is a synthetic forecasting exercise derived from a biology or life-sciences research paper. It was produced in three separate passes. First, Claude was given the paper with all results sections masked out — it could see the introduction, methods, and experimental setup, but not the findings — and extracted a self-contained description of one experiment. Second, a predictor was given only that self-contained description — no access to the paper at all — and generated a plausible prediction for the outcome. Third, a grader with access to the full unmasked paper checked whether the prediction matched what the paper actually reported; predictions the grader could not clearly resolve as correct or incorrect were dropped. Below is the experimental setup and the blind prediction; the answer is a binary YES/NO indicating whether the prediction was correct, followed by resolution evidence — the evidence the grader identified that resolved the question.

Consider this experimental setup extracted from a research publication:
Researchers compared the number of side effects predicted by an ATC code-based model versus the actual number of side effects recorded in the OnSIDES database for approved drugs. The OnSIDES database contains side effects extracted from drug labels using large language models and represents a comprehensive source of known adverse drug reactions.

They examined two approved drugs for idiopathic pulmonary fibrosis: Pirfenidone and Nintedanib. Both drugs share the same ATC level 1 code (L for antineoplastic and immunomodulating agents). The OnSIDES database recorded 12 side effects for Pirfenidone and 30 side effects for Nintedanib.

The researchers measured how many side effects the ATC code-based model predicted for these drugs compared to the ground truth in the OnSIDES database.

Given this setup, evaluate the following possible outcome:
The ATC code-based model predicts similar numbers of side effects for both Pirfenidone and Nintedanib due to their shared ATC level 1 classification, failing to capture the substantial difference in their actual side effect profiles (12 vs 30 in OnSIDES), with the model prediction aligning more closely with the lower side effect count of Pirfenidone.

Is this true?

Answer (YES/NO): NO